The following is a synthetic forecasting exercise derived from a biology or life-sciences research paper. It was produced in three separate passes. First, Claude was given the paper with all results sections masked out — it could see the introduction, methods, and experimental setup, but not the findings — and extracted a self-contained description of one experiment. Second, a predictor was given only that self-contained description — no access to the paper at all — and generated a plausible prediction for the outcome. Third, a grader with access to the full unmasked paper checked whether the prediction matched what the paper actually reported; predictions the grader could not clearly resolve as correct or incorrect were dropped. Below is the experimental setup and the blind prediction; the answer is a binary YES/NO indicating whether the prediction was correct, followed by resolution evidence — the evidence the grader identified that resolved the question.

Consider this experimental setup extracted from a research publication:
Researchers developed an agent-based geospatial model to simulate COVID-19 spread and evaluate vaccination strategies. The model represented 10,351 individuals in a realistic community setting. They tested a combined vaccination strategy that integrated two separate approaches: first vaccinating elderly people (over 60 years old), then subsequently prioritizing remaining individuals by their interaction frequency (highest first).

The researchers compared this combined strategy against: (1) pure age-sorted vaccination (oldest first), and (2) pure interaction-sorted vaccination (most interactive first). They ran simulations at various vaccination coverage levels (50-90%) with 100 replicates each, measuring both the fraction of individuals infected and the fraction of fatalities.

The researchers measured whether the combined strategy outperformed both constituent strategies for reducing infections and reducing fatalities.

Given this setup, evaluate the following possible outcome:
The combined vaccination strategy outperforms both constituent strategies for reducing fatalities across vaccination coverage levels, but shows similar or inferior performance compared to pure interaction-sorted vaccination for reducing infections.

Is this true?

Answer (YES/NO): NO